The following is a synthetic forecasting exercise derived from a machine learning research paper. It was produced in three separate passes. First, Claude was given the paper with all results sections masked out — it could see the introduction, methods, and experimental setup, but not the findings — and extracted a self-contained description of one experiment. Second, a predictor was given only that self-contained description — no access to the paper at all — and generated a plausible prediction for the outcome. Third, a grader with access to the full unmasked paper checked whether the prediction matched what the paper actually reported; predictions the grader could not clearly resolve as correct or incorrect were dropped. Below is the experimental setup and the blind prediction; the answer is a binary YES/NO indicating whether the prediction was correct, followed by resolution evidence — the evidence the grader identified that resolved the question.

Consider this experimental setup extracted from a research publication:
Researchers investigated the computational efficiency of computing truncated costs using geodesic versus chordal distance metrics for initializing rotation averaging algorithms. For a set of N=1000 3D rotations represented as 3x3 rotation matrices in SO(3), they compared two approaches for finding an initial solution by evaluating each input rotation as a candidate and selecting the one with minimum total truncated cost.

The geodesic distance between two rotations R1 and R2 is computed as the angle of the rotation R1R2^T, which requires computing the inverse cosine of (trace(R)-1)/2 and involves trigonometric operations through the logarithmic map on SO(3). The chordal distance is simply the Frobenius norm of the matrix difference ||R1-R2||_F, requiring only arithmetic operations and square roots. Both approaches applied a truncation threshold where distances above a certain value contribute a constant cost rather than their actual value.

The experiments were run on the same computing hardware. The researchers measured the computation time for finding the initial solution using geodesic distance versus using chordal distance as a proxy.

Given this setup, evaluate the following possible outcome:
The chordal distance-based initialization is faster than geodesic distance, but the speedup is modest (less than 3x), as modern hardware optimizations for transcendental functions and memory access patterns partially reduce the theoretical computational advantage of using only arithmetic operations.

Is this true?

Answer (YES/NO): NO